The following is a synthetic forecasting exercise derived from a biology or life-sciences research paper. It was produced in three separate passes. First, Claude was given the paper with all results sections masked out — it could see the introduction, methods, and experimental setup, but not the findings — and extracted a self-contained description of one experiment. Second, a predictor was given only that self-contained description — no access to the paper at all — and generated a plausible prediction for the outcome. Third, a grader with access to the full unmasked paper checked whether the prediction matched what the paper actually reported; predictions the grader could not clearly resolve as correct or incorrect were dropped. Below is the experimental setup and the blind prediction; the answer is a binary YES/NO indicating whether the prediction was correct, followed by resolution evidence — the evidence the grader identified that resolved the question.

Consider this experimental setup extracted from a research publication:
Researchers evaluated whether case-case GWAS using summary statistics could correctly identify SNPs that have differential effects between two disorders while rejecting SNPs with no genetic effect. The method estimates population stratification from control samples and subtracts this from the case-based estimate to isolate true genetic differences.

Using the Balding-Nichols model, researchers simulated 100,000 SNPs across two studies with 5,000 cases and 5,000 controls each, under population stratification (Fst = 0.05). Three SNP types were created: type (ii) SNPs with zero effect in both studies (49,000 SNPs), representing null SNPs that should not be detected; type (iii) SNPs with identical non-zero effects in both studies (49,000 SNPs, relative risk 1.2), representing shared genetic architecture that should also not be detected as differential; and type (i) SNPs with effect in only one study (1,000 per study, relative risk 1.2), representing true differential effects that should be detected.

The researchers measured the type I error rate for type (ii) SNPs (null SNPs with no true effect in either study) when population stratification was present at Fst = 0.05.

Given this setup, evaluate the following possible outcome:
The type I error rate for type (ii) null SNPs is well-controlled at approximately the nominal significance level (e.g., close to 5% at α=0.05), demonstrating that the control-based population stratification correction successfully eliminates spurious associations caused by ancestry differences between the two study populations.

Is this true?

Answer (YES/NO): NO